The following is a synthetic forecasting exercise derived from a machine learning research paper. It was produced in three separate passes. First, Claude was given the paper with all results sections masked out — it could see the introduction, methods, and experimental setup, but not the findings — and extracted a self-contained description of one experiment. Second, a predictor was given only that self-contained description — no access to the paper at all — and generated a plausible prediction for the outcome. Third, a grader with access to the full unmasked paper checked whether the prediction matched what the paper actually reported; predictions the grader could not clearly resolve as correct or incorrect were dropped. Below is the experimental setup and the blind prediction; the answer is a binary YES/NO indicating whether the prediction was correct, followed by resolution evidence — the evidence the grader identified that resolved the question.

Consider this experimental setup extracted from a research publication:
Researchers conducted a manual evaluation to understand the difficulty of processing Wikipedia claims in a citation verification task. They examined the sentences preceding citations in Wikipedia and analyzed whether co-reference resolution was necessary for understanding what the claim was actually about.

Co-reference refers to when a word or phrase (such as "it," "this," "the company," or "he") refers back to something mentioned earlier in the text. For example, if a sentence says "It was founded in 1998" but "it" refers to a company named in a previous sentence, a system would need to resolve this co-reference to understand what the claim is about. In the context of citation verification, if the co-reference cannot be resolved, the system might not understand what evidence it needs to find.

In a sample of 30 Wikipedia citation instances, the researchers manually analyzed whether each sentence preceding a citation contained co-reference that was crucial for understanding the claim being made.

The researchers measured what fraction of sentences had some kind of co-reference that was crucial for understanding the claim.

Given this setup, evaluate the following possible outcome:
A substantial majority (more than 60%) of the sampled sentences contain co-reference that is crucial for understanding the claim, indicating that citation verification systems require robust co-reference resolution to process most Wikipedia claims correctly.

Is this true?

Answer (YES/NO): NO